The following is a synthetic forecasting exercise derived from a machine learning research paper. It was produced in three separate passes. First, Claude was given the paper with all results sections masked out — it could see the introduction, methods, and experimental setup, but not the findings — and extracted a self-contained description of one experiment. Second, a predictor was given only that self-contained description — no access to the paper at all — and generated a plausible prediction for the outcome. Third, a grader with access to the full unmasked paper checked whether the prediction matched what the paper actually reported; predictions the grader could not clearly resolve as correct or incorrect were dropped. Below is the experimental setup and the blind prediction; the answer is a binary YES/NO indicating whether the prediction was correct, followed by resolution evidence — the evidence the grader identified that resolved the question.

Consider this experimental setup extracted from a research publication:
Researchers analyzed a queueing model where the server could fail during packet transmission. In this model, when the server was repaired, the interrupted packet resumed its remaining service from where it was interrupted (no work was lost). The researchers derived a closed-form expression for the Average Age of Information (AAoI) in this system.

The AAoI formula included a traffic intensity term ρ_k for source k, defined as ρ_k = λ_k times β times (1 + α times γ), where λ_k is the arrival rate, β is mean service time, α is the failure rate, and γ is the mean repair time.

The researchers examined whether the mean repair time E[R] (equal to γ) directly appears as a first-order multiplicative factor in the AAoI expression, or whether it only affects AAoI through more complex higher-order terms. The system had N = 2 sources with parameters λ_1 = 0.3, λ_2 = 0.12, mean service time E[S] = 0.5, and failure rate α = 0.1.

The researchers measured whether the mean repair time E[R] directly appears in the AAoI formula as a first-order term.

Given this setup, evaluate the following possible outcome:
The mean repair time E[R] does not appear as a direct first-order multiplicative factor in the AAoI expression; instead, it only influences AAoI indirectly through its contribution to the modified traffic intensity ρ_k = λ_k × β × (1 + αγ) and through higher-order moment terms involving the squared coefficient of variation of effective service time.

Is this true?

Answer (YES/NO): NO